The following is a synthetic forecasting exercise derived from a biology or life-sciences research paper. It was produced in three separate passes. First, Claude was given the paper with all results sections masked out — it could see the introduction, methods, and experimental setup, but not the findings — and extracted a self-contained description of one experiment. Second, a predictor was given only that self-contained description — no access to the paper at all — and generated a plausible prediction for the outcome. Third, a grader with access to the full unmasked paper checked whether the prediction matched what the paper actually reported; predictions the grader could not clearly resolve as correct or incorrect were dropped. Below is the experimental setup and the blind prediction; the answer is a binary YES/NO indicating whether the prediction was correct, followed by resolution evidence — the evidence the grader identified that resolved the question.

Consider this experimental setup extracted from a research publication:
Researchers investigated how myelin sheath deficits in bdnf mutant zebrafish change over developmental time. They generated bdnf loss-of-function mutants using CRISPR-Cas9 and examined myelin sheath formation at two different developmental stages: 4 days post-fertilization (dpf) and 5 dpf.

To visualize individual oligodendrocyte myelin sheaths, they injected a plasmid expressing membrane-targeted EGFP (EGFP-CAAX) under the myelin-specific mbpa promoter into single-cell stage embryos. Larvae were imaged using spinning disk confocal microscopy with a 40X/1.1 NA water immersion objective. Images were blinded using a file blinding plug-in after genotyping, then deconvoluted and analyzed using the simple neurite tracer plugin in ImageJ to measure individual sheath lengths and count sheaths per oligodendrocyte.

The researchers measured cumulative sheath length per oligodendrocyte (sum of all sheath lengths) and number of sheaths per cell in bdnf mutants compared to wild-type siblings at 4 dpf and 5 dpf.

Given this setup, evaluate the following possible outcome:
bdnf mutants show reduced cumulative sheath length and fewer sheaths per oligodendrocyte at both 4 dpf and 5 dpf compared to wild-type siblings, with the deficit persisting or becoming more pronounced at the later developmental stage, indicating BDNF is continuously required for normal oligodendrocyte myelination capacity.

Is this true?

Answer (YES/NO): NO